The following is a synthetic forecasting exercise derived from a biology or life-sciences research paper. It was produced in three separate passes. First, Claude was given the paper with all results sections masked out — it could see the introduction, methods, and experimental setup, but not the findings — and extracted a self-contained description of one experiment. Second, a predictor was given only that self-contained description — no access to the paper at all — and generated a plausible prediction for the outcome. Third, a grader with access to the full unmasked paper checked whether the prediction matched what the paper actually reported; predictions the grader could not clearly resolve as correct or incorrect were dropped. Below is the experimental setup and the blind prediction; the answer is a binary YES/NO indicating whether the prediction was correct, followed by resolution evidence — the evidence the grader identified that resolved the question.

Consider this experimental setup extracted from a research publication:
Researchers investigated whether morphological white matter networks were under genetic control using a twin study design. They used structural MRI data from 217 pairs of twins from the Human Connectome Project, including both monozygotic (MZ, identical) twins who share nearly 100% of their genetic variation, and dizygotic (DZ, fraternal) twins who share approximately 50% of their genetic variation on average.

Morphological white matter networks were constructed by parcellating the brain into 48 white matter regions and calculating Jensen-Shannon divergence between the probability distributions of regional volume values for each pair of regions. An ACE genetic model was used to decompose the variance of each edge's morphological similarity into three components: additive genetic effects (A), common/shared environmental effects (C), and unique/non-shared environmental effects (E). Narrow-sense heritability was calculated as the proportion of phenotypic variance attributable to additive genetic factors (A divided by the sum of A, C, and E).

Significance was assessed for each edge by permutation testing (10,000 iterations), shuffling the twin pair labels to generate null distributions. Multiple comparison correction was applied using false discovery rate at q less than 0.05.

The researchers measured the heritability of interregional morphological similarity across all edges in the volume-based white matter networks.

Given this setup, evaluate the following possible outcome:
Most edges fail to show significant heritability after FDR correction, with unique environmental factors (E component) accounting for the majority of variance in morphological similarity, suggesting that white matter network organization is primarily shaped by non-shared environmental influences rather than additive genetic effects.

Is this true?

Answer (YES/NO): NO